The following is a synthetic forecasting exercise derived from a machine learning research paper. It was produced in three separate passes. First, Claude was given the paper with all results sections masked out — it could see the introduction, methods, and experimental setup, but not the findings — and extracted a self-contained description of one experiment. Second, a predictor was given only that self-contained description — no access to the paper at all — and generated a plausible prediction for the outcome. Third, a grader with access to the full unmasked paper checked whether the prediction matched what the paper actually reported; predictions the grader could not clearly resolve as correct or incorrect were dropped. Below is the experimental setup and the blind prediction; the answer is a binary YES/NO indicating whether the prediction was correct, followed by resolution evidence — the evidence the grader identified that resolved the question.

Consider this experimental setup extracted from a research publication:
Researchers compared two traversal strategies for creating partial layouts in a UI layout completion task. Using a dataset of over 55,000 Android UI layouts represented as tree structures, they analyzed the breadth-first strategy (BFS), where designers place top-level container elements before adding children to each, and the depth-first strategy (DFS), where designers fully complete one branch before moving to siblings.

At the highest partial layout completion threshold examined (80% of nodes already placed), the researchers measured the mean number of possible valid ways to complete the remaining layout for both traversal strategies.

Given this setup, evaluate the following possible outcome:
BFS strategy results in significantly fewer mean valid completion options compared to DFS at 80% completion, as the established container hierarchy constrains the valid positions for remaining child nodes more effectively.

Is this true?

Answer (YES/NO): NO